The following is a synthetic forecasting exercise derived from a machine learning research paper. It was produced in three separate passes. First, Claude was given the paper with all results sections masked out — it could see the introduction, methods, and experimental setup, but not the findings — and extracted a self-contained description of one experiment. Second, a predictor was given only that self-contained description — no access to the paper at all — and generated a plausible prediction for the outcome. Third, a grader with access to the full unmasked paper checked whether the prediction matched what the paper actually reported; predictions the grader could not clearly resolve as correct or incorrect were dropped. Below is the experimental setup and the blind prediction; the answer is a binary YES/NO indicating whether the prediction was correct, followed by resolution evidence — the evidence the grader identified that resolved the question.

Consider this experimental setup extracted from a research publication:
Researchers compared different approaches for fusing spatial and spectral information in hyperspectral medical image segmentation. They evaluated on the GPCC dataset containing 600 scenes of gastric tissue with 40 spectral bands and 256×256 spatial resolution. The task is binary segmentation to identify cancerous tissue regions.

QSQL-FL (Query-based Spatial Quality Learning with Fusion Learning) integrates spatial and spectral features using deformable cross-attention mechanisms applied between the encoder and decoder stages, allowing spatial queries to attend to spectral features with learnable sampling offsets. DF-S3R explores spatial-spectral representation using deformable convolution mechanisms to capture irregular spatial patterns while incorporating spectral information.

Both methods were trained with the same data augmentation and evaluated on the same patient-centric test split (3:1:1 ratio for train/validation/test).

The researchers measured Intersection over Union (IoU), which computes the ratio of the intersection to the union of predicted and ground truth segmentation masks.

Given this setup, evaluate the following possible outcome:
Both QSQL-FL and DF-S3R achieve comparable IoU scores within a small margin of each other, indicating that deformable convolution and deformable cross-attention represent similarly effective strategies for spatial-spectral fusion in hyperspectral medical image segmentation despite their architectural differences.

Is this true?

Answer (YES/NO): NO